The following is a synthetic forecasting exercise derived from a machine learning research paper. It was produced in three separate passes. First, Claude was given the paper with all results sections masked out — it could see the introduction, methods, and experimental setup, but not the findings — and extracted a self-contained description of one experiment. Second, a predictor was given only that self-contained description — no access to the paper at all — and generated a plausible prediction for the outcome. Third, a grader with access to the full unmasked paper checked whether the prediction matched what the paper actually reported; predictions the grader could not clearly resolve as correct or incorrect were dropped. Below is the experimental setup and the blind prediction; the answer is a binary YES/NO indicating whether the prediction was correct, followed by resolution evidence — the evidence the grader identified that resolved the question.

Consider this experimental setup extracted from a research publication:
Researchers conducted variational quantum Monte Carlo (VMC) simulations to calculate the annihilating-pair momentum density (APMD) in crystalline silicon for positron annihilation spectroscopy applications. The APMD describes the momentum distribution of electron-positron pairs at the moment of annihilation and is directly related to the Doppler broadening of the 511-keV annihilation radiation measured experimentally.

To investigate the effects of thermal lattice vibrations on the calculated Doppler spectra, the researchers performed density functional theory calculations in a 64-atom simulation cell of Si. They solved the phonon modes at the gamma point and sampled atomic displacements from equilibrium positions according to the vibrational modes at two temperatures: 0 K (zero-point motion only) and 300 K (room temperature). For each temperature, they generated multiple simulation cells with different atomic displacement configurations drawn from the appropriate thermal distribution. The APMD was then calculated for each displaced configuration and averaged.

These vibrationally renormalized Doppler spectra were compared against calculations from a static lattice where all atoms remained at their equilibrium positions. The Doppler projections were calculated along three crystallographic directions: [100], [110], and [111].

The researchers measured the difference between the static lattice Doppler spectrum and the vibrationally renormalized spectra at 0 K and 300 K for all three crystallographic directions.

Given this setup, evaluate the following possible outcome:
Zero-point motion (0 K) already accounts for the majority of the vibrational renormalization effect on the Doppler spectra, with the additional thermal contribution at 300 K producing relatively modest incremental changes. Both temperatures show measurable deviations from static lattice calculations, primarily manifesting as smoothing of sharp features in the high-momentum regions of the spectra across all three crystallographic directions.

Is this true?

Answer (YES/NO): NO